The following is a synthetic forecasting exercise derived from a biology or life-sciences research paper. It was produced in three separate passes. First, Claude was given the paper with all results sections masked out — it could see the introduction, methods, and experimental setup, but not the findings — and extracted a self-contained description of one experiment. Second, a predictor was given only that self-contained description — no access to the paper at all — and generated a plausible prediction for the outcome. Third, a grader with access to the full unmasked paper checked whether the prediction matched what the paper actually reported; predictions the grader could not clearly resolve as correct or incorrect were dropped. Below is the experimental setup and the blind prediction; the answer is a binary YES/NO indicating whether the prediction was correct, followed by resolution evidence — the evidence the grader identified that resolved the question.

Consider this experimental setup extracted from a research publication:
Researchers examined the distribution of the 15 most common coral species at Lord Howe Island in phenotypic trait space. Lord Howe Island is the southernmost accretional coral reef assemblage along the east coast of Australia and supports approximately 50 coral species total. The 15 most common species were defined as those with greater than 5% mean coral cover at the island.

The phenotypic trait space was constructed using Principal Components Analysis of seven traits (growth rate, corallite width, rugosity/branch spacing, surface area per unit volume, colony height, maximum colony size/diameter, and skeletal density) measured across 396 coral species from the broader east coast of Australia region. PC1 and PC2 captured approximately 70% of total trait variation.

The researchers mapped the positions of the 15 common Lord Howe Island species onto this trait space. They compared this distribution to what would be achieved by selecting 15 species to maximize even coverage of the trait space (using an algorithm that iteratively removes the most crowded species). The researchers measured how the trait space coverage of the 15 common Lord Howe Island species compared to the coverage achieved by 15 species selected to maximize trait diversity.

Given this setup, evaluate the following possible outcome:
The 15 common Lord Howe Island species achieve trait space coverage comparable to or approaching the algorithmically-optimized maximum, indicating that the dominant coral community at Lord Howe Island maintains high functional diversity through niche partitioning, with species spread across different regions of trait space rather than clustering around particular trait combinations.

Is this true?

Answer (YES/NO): NO